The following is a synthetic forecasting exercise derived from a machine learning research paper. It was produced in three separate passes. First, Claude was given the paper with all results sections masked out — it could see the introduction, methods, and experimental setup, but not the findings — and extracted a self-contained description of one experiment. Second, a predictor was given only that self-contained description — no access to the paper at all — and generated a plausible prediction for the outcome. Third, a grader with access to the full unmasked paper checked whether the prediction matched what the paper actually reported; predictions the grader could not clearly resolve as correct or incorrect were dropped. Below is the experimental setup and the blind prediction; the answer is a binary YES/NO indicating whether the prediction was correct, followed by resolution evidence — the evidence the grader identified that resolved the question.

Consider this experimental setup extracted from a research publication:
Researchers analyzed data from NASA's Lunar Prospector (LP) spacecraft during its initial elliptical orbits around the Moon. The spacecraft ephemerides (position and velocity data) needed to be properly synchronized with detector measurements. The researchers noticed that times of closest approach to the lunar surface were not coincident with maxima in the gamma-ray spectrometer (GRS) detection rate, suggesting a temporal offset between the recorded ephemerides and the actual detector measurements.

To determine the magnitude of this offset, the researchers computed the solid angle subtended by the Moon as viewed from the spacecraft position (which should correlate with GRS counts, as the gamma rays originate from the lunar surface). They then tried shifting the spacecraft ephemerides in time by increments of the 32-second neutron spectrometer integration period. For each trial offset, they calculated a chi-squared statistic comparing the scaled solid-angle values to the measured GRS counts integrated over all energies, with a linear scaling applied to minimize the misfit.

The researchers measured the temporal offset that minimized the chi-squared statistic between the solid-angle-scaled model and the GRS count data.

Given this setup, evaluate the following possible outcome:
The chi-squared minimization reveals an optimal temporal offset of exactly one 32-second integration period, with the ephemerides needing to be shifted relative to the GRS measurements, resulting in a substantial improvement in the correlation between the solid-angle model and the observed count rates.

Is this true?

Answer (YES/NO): NO